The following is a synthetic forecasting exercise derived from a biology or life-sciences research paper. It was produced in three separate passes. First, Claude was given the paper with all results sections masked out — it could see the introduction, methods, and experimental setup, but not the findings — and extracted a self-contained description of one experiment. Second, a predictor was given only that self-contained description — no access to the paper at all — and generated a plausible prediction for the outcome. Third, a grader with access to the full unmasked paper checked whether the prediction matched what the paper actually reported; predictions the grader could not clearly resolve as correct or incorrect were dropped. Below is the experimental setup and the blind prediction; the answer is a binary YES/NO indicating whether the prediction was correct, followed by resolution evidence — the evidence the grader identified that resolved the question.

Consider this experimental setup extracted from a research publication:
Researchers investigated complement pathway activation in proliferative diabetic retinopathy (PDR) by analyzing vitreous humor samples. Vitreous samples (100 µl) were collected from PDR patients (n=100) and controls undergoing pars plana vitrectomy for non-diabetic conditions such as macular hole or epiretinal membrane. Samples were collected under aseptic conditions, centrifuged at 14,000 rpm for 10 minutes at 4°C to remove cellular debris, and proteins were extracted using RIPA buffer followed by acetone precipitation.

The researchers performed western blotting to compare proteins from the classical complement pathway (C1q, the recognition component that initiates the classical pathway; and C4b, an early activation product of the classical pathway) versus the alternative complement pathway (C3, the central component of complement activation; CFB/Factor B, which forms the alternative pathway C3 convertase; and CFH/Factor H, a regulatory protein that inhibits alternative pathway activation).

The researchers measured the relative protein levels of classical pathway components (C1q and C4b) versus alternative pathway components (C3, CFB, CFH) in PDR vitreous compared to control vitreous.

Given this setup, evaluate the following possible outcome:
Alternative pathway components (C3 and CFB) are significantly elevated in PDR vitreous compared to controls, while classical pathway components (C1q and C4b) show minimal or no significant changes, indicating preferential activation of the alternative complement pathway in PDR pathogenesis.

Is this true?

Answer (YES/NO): NO